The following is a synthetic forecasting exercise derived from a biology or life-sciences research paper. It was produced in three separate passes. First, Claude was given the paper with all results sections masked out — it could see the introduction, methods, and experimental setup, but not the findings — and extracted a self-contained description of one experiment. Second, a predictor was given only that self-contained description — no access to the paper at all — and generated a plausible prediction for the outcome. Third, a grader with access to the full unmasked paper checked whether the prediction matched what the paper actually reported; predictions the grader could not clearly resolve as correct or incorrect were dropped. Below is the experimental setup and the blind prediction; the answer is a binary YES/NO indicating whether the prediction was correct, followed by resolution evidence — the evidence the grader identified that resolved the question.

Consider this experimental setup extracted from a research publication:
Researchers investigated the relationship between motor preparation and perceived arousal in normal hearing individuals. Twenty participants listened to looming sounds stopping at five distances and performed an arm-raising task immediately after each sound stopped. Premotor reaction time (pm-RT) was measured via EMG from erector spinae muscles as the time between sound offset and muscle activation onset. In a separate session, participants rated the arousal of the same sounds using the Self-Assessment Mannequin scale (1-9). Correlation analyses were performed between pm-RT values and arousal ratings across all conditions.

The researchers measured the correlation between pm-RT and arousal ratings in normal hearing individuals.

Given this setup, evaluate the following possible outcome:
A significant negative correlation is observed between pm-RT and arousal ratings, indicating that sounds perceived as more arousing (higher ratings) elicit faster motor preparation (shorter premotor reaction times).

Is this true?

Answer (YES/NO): YES